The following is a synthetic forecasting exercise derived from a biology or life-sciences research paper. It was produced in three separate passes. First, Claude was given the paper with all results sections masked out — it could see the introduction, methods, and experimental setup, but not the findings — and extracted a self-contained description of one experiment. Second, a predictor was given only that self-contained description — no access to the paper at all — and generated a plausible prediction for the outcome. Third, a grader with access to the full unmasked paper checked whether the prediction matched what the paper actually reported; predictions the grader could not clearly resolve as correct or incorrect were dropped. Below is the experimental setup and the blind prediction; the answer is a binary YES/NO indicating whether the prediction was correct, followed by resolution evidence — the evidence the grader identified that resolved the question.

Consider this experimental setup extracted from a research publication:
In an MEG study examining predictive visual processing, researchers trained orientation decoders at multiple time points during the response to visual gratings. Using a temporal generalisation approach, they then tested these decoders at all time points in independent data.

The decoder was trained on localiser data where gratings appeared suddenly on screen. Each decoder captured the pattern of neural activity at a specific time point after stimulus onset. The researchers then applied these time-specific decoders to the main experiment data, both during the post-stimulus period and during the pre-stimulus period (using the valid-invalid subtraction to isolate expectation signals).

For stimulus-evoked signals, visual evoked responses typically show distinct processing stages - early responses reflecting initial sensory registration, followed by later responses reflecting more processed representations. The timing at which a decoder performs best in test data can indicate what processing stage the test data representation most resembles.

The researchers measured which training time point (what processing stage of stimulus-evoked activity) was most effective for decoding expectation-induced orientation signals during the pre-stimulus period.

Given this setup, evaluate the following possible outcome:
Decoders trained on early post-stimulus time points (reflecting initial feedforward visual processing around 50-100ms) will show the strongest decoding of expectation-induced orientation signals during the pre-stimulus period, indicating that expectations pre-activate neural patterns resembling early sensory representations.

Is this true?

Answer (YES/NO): NO